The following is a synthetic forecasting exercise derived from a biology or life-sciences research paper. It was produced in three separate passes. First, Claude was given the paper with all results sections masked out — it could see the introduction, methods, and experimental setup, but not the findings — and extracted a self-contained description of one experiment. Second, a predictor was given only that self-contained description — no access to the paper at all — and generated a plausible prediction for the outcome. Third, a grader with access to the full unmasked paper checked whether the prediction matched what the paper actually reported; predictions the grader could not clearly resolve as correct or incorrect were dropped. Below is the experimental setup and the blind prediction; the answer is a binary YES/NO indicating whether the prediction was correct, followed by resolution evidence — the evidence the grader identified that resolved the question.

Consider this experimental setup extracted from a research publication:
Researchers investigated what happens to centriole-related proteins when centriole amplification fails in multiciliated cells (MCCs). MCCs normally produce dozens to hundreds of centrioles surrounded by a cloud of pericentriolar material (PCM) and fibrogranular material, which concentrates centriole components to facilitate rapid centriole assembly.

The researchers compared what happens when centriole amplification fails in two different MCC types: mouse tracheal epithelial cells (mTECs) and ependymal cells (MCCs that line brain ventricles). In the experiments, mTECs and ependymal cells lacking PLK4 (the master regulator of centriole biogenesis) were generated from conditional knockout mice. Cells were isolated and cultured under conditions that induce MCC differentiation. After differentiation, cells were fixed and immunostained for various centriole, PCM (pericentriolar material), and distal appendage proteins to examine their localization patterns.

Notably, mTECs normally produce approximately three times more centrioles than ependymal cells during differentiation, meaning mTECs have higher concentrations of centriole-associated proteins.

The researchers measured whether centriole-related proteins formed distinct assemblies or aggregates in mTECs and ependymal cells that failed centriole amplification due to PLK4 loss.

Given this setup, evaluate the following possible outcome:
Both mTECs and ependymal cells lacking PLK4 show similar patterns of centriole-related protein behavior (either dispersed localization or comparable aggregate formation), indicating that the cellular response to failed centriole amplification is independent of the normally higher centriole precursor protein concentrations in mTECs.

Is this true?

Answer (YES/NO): NO